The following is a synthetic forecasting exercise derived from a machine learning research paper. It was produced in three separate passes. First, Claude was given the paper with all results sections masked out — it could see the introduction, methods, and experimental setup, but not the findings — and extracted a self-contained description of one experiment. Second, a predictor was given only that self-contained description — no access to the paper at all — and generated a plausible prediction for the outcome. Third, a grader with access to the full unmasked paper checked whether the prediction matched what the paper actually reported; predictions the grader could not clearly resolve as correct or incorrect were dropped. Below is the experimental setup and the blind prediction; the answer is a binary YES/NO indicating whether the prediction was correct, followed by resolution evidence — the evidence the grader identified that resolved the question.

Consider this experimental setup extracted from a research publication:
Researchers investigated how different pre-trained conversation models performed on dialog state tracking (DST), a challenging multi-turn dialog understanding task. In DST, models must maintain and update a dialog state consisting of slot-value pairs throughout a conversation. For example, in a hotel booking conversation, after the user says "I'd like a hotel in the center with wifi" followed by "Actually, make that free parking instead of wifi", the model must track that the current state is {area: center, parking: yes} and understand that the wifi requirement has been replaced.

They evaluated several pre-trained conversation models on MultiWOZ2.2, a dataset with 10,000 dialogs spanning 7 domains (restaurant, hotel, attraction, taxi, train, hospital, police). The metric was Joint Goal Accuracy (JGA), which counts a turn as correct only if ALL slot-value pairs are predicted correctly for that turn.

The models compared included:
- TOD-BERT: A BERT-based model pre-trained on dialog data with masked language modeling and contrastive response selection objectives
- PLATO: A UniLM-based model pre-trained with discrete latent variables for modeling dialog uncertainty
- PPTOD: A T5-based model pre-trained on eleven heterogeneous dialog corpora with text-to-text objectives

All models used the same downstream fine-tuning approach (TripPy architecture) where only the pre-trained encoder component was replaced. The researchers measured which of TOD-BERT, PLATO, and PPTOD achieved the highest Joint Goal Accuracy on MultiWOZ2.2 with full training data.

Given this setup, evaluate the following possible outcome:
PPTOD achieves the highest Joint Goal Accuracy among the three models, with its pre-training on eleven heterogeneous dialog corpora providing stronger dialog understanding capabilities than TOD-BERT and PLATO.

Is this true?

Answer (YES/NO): YES